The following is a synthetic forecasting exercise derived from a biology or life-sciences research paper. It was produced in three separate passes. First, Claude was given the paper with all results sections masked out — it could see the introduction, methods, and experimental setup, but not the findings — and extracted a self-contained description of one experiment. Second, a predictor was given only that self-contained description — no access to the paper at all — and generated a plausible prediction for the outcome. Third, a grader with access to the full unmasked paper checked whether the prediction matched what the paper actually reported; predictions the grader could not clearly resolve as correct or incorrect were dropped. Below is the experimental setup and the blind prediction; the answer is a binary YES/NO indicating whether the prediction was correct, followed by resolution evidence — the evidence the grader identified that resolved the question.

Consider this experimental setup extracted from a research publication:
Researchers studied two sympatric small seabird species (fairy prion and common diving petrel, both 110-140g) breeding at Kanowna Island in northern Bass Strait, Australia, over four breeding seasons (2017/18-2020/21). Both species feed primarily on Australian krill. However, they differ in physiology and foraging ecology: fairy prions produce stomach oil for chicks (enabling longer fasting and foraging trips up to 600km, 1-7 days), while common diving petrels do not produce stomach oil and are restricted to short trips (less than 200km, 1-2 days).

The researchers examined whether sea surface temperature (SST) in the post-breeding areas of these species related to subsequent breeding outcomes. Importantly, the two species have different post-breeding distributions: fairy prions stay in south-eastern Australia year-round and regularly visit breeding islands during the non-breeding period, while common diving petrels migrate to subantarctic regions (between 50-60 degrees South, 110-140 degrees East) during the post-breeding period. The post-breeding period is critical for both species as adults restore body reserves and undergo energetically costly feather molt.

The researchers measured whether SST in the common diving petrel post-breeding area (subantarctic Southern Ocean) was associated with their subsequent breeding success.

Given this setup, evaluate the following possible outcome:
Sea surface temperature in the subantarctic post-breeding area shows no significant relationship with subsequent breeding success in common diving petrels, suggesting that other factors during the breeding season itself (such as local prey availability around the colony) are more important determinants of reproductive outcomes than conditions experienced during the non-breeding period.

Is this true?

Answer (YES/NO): NO